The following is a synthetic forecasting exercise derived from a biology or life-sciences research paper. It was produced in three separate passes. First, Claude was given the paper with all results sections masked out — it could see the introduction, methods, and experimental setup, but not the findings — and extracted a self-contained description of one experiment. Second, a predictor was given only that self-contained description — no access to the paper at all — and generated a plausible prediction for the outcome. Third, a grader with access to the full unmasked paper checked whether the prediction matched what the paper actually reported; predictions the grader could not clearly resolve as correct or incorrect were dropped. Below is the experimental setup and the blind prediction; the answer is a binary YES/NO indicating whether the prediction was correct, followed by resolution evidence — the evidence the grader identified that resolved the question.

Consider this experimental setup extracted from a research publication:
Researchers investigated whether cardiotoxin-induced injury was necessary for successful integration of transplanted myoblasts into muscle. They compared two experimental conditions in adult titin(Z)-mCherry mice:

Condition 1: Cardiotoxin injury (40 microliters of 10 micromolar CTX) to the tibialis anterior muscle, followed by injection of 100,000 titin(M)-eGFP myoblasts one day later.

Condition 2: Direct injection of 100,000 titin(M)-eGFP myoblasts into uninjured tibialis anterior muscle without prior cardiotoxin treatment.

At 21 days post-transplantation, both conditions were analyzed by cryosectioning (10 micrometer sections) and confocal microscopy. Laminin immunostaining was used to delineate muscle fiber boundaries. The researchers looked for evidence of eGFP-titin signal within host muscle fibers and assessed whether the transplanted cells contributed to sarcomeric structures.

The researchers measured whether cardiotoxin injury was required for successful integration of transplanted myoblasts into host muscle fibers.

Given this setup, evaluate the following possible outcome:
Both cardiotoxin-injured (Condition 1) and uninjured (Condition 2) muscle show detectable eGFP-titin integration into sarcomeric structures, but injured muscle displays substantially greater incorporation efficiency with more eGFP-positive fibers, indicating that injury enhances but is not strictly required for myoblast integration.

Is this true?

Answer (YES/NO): YES